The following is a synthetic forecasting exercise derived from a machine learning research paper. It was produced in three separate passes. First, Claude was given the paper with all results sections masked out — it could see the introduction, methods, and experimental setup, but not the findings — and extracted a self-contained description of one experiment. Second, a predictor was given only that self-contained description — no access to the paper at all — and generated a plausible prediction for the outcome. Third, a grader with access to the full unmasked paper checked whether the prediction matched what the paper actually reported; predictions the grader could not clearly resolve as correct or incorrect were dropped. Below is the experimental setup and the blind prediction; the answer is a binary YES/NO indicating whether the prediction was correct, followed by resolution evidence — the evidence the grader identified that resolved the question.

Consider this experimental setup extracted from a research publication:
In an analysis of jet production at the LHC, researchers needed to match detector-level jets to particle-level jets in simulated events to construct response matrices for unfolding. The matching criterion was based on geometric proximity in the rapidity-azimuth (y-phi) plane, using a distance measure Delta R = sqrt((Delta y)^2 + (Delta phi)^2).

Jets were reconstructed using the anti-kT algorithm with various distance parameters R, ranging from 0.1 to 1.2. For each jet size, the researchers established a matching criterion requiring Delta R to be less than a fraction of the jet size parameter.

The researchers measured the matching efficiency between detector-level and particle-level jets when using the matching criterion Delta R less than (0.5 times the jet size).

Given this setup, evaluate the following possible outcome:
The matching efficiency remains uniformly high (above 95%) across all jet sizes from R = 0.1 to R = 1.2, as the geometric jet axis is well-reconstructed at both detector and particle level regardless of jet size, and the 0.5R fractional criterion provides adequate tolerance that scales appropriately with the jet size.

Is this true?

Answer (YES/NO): YES